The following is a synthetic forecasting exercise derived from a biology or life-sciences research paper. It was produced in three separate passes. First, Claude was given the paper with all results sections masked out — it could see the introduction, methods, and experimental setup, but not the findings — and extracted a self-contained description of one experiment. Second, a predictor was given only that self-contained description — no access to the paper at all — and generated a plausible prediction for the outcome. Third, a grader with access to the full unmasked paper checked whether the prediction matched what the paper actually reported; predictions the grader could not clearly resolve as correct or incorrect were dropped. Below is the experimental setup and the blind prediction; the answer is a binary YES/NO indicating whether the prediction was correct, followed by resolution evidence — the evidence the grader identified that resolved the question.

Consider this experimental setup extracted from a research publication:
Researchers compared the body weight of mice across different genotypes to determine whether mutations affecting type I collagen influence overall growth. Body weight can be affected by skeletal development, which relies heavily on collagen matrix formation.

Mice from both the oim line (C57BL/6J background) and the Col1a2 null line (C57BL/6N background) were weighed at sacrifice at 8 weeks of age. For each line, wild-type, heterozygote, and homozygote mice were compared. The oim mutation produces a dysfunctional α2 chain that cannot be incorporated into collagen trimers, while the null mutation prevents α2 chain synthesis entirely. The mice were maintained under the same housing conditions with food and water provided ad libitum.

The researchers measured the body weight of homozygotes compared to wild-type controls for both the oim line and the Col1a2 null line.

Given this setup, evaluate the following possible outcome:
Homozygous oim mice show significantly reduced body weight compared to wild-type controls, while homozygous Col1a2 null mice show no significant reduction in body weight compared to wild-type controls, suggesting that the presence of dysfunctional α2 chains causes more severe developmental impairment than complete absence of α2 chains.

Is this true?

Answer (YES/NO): YES